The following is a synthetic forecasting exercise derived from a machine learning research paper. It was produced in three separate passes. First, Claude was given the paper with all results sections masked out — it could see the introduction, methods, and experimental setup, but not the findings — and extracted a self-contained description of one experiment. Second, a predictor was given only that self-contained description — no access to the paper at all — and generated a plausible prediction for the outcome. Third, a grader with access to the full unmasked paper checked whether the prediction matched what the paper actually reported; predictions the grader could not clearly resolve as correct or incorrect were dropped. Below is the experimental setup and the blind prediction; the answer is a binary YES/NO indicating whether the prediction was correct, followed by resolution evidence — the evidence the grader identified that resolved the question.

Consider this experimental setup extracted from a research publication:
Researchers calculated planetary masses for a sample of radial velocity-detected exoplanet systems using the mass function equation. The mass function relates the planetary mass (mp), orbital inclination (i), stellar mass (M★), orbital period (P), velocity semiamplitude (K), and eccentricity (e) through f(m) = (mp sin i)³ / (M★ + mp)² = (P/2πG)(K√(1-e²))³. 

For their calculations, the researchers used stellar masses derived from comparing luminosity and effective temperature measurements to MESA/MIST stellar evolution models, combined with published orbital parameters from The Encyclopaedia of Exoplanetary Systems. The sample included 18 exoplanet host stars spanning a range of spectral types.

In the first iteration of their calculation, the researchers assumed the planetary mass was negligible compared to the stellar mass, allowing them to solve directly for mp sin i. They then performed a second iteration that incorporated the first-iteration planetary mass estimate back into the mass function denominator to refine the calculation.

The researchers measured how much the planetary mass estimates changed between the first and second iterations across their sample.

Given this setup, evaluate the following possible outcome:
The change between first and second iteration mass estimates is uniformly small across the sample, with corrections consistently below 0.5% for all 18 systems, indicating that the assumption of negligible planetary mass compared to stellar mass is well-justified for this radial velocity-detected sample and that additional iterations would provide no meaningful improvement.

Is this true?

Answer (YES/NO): NO